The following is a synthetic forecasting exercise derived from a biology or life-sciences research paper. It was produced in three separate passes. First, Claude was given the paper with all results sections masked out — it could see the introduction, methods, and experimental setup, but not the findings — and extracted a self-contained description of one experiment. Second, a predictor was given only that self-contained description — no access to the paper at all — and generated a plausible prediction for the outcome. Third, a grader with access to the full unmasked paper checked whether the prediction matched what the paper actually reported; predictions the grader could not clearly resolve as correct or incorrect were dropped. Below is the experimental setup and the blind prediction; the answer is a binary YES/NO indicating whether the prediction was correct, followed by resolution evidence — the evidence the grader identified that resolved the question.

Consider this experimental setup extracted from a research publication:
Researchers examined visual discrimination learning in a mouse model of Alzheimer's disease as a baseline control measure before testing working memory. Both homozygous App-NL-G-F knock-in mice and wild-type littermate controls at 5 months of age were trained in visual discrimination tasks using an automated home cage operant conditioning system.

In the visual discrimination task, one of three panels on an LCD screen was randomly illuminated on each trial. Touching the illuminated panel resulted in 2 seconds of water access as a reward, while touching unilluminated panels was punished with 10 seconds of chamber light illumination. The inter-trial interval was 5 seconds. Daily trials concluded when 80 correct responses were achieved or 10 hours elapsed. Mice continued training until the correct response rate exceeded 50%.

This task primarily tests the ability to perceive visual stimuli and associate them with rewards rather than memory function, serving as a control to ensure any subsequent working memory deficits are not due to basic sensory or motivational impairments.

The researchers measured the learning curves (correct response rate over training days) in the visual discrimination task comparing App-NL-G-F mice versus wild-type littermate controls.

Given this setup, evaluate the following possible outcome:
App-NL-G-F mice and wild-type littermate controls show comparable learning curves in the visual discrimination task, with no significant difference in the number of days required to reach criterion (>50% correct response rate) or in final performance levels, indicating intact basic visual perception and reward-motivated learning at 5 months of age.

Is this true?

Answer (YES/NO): NO